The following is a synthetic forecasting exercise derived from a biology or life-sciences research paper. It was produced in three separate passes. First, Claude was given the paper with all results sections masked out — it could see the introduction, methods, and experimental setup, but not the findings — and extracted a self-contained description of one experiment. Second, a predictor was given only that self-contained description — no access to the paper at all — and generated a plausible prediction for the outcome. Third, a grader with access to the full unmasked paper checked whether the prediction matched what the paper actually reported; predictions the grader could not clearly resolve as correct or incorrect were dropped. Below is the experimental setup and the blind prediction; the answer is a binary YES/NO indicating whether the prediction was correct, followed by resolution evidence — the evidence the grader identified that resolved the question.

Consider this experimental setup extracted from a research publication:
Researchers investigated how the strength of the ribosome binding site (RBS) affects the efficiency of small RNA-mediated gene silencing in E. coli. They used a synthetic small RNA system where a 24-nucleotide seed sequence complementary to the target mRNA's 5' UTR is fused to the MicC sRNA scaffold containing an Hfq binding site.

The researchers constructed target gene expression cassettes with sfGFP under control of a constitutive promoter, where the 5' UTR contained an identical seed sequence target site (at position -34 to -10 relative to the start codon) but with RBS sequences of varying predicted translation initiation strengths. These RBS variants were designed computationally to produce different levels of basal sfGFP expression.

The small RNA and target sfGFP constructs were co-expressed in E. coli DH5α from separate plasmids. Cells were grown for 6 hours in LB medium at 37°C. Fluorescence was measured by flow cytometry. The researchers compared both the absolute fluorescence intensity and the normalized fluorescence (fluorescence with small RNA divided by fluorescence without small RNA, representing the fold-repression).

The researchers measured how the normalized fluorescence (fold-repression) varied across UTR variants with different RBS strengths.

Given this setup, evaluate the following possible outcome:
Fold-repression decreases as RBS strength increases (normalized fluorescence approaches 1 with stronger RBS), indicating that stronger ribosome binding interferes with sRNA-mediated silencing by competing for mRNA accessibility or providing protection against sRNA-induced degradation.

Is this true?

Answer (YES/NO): NO